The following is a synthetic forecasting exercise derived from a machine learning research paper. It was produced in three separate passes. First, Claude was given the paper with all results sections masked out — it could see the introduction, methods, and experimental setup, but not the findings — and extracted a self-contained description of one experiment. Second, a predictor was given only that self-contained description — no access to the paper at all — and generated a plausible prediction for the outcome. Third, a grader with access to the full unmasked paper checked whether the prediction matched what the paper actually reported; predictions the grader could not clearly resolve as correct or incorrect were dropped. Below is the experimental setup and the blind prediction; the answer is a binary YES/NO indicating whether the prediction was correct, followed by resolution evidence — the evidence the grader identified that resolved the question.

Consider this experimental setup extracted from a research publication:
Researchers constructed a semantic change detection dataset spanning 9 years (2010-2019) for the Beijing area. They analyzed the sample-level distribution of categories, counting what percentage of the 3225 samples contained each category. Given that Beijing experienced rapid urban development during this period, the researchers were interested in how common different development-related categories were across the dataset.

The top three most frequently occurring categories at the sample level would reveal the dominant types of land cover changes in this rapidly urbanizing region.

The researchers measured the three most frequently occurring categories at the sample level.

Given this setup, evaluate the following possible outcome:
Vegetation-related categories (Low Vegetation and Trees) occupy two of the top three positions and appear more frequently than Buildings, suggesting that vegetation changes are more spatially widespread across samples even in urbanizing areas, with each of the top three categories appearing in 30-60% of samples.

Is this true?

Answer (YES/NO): NO